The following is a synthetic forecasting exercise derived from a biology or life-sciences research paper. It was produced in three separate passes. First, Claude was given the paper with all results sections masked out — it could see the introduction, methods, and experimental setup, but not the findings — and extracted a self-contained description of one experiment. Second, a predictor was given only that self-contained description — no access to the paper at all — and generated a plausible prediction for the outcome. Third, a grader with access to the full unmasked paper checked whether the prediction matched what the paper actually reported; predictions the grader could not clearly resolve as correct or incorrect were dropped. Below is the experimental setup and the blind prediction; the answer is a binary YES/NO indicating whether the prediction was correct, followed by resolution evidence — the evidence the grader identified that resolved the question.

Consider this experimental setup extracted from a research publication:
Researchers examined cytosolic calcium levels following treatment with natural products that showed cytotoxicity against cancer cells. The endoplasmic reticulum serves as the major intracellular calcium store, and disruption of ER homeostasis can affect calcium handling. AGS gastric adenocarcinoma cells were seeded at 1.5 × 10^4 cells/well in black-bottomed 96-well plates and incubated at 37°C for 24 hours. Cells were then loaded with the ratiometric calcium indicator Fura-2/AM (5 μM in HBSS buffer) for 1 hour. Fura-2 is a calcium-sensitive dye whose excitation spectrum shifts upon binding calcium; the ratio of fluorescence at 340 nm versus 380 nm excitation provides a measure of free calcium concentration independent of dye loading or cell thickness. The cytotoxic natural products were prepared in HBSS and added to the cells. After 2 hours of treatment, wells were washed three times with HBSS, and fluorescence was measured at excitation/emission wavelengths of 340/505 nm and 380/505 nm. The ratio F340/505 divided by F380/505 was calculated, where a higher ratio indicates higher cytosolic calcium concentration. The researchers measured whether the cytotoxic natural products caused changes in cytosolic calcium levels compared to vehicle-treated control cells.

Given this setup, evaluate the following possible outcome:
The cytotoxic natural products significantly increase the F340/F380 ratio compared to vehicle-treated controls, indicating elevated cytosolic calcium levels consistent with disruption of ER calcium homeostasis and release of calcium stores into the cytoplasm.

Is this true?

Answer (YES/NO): NO